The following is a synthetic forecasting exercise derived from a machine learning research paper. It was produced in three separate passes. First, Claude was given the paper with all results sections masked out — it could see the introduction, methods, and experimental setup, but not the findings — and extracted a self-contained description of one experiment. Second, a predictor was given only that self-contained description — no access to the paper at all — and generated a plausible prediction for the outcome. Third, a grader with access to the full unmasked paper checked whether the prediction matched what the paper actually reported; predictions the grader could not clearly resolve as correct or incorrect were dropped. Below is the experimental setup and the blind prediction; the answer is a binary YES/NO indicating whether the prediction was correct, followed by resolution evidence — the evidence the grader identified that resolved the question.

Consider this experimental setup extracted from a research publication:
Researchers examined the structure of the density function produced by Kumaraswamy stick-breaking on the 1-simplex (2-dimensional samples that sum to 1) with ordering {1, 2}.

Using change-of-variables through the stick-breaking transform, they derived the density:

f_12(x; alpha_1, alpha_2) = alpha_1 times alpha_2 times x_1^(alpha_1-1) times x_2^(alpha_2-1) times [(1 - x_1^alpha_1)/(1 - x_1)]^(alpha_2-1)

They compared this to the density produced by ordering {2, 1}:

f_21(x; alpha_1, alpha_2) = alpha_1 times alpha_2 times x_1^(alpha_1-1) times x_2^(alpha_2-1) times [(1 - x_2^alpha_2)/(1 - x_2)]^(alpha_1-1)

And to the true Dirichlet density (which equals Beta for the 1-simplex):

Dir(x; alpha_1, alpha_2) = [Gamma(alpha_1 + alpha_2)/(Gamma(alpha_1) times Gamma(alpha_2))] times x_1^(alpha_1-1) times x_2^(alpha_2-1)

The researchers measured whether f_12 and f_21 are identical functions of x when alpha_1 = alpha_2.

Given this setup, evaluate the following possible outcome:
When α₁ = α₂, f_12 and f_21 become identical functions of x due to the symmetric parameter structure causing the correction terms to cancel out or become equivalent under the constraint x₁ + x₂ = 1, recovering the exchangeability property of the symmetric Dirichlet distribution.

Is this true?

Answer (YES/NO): NO